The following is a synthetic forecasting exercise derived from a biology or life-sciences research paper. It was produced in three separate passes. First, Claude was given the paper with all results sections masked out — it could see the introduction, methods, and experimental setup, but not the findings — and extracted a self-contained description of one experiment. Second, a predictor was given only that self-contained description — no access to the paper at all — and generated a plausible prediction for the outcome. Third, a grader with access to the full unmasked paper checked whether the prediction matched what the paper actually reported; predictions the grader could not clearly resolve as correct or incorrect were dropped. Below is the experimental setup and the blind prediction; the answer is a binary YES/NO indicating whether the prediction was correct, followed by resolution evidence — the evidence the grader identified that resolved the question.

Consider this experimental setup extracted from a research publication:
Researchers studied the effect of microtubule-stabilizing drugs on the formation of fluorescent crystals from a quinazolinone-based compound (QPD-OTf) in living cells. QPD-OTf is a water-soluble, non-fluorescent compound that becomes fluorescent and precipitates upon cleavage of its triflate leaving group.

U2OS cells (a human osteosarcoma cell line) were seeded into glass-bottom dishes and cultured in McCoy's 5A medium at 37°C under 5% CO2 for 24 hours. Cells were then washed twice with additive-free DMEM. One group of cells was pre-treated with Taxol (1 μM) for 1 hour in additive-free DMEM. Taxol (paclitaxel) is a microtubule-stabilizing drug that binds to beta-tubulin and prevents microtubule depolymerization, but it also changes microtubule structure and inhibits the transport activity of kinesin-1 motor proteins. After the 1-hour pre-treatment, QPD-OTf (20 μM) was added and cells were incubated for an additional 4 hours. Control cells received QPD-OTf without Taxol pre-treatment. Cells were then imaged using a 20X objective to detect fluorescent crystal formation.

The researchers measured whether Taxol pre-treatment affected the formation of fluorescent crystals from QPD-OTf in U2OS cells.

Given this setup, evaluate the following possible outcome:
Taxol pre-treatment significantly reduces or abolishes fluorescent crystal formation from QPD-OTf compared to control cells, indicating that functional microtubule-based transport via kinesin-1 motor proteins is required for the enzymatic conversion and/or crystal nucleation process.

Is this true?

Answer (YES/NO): YES